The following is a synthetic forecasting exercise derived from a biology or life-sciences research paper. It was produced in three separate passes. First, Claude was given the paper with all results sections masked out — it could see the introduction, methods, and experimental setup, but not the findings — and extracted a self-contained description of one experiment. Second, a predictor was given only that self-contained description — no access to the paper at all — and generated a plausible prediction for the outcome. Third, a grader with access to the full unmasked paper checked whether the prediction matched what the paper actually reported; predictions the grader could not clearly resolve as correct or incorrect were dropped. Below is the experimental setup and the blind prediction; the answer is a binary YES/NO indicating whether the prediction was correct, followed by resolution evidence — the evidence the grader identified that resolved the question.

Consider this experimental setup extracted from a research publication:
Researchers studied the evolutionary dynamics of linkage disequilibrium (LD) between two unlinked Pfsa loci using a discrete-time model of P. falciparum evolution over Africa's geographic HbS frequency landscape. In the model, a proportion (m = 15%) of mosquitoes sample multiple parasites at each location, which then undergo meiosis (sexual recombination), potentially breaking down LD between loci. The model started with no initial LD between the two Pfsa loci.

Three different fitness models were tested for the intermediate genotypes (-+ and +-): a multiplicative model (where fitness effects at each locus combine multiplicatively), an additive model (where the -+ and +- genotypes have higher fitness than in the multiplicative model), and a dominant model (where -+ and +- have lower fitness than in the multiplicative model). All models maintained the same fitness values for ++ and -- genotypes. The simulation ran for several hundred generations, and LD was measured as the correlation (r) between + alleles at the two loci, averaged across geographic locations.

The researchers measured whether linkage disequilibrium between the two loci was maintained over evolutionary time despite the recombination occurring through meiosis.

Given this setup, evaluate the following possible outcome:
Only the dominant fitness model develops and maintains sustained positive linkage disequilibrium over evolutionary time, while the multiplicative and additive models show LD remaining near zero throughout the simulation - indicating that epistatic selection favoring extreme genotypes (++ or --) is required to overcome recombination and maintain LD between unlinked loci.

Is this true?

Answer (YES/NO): NO